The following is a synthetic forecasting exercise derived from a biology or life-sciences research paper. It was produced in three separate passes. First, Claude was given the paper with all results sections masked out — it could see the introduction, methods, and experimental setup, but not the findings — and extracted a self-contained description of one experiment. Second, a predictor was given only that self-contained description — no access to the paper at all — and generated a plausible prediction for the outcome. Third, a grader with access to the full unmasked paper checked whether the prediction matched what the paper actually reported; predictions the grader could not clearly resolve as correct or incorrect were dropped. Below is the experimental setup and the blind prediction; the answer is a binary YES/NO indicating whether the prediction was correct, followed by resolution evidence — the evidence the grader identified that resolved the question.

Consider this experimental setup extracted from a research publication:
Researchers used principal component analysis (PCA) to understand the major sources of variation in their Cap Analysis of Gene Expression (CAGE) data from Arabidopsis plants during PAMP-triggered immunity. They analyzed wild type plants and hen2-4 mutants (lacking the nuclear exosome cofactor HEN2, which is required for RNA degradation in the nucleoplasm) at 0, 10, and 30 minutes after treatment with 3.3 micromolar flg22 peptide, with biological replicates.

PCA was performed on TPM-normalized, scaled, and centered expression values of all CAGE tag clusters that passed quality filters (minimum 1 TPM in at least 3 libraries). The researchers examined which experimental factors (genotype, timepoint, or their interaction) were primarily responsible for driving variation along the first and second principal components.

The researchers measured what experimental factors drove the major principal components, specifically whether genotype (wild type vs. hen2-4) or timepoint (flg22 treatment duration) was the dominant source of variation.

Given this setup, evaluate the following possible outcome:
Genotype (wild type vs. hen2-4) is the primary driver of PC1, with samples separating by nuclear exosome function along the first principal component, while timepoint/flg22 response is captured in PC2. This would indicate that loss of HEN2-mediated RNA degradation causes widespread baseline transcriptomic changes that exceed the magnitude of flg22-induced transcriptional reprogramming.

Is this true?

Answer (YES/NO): NO